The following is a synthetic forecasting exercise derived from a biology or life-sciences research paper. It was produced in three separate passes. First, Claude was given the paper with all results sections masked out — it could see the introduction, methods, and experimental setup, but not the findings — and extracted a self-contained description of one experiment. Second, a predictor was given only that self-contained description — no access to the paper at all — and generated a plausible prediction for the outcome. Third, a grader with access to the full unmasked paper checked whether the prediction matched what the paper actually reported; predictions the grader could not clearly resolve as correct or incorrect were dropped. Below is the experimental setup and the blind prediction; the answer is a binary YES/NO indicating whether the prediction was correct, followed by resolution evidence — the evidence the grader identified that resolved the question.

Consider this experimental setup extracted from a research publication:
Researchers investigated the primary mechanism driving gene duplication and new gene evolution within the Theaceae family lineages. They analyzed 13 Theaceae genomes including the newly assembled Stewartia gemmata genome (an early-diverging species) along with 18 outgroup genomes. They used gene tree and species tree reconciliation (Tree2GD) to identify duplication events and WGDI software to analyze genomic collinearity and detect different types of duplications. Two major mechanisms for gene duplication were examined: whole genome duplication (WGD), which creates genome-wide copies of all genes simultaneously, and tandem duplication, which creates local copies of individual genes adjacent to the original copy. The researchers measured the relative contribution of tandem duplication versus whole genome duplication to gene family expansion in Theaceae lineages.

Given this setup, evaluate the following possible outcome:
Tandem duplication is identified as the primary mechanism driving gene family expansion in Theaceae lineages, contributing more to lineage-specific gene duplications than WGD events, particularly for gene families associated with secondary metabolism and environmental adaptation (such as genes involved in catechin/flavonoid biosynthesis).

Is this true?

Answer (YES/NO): YES